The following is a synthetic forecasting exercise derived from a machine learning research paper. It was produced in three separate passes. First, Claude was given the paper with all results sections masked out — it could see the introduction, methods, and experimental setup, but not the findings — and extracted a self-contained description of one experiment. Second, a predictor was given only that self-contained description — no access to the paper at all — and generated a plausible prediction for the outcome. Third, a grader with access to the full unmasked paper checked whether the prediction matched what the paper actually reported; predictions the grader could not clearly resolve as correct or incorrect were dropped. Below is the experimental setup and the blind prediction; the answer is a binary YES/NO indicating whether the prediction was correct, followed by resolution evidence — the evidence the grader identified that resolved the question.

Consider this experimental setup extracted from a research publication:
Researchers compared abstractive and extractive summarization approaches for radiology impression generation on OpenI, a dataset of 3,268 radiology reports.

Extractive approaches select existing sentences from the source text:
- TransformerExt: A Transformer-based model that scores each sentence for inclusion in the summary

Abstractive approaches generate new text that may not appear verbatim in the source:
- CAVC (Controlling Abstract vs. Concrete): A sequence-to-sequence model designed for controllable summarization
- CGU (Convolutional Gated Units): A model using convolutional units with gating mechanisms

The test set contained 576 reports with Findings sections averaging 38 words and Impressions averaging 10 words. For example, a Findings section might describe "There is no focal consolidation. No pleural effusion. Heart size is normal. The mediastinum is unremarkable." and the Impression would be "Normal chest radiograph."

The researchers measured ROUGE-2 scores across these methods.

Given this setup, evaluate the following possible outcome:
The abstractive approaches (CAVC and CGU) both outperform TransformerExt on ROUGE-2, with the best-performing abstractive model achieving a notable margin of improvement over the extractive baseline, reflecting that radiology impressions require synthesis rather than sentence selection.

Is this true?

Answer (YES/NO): YES